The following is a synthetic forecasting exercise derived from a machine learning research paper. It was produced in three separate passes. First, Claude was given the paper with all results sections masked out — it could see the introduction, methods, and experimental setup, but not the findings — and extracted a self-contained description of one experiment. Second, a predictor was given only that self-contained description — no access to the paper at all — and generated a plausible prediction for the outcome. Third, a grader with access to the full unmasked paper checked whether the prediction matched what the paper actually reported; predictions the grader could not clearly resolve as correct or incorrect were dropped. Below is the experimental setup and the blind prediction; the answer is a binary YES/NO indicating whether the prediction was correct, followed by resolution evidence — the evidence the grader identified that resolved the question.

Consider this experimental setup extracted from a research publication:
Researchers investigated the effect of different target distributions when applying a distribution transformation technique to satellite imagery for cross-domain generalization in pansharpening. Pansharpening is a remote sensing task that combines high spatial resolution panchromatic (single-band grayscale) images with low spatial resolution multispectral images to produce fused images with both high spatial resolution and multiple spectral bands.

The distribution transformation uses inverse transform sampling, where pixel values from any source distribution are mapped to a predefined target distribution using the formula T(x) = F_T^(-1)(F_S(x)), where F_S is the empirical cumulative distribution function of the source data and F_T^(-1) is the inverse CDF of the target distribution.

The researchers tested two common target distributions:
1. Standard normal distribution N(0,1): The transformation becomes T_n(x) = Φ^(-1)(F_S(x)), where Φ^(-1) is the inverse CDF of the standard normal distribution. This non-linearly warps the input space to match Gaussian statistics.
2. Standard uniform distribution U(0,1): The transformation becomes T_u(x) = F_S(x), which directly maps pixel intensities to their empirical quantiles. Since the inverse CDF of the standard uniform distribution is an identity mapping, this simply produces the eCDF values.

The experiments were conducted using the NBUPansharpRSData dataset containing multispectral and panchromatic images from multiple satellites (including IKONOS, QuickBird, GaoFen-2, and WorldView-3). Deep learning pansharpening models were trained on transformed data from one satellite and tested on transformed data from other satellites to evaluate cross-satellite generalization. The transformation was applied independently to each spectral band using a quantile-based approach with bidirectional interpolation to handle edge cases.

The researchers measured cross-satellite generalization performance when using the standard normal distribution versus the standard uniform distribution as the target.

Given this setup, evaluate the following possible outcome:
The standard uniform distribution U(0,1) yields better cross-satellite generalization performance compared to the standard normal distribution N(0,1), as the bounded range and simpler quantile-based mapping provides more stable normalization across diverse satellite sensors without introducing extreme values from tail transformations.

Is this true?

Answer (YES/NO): YES